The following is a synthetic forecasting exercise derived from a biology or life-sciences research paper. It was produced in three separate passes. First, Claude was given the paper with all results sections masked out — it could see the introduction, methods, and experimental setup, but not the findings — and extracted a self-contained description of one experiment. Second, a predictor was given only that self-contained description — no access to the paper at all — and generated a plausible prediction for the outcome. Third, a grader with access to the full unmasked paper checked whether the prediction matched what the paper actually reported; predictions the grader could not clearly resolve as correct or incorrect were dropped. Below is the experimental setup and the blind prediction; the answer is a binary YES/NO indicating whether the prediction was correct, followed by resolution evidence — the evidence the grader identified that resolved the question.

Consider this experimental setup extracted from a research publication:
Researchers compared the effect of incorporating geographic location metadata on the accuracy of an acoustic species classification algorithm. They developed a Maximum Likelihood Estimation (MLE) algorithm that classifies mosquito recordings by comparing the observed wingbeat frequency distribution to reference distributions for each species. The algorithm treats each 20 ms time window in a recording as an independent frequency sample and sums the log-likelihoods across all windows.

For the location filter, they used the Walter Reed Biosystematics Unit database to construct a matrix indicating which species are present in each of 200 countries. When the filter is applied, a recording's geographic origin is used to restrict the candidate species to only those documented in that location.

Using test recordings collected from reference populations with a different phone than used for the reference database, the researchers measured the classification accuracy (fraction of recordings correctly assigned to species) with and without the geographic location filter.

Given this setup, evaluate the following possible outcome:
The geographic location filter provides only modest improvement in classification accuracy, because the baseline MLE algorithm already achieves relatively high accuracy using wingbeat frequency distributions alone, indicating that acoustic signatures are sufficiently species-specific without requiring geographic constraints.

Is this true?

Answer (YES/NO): NO